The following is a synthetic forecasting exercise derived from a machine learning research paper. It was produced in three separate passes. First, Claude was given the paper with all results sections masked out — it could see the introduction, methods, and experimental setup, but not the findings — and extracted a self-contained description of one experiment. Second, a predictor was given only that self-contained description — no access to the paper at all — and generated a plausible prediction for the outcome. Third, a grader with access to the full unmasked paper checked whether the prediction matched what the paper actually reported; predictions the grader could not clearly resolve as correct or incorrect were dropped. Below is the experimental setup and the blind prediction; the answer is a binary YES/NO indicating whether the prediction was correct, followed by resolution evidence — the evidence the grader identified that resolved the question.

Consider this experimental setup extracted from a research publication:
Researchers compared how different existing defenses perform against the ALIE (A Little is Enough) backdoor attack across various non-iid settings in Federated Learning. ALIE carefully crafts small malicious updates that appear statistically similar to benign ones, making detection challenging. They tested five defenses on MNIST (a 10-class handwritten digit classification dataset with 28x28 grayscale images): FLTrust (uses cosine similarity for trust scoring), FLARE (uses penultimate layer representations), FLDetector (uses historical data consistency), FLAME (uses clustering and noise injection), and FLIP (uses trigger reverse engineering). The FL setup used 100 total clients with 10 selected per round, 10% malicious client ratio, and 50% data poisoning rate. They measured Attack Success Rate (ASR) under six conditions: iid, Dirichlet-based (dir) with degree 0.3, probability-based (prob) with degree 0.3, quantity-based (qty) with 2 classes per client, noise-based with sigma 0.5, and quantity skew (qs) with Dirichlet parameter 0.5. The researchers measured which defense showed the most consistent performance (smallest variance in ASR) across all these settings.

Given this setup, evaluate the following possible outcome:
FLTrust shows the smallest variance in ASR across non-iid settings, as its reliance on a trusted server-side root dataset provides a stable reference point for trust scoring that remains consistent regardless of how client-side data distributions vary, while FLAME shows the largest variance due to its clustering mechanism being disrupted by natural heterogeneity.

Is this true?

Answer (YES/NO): NO